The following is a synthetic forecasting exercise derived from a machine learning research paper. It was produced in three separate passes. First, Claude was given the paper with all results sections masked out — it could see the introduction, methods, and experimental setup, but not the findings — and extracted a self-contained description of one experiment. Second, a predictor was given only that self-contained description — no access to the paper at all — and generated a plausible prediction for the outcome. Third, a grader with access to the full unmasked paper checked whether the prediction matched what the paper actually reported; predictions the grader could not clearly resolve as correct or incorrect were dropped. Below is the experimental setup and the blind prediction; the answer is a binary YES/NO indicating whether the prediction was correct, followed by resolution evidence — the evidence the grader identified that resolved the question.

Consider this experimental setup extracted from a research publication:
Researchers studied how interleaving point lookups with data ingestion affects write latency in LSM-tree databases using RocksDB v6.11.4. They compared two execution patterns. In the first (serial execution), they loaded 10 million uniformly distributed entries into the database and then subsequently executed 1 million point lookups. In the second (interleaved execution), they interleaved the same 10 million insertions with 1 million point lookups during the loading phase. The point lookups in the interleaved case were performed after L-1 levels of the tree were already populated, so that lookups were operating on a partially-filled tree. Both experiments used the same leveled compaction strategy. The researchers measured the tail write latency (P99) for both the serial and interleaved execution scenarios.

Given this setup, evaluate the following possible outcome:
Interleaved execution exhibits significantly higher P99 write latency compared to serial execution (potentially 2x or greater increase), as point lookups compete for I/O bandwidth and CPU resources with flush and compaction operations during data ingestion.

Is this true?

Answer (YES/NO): YES